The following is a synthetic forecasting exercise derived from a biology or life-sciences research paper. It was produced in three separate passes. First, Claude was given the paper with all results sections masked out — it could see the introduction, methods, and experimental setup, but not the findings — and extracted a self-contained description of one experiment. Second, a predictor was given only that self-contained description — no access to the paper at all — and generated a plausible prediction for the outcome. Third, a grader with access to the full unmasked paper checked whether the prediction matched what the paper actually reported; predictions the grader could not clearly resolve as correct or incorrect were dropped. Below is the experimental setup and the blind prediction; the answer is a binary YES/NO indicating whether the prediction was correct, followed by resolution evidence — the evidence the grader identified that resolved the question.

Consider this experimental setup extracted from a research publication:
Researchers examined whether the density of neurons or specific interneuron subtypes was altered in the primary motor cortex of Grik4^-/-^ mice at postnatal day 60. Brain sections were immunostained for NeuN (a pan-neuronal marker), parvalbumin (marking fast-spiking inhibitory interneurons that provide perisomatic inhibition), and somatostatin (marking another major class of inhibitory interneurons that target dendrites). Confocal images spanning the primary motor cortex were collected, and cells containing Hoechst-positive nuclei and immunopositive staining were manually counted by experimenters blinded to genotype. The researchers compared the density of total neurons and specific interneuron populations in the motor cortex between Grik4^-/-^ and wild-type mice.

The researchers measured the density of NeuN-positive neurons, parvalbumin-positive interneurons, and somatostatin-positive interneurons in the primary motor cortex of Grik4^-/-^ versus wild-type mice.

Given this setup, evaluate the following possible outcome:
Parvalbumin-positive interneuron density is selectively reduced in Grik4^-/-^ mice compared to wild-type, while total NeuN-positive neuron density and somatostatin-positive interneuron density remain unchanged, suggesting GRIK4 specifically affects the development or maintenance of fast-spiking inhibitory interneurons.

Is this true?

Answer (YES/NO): NO